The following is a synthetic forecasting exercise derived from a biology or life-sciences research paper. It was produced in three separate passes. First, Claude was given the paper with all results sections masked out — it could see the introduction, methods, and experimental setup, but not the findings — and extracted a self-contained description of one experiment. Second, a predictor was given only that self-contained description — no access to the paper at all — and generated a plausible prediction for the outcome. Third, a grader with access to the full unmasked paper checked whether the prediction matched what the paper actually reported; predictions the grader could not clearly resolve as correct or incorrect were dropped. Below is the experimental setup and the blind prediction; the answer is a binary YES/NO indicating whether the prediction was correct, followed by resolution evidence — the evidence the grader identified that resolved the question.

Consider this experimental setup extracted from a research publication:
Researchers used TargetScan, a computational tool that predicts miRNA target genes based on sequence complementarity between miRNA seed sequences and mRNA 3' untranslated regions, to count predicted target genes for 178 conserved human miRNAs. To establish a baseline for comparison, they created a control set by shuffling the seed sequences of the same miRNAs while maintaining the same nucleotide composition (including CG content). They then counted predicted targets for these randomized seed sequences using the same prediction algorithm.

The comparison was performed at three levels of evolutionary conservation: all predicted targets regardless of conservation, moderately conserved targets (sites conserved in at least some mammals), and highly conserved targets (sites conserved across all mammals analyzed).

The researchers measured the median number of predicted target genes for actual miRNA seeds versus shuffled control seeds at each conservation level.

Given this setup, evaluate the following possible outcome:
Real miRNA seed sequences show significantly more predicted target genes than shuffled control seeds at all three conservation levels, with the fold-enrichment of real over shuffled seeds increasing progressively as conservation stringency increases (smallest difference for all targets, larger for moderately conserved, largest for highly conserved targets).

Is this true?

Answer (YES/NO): YES